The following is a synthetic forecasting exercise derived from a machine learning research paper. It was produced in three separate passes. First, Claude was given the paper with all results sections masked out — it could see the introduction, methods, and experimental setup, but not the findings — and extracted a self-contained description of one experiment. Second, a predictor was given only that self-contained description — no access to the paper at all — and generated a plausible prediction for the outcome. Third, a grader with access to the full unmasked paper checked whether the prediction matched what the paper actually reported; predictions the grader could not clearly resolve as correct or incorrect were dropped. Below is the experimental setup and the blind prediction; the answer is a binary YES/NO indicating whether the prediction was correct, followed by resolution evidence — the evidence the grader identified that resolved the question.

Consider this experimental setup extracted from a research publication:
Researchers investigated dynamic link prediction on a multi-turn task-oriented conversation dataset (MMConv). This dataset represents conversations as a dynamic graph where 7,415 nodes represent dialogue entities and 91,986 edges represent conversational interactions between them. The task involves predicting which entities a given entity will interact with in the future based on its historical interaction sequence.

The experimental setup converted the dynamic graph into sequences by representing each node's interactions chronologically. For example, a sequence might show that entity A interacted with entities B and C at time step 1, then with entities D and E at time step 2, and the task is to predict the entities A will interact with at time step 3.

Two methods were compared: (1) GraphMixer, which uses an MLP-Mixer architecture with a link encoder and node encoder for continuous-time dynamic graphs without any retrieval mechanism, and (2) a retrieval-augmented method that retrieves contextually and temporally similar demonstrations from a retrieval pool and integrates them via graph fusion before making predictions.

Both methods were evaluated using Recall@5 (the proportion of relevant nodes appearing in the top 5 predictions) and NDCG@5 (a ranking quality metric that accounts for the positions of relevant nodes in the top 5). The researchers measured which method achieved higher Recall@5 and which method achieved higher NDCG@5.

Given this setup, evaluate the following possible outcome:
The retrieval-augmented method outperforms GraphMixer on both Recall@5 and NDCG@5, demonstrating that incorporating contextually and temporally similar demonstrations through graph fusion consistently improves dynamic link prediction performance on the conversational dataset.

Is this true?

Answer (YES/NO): NO